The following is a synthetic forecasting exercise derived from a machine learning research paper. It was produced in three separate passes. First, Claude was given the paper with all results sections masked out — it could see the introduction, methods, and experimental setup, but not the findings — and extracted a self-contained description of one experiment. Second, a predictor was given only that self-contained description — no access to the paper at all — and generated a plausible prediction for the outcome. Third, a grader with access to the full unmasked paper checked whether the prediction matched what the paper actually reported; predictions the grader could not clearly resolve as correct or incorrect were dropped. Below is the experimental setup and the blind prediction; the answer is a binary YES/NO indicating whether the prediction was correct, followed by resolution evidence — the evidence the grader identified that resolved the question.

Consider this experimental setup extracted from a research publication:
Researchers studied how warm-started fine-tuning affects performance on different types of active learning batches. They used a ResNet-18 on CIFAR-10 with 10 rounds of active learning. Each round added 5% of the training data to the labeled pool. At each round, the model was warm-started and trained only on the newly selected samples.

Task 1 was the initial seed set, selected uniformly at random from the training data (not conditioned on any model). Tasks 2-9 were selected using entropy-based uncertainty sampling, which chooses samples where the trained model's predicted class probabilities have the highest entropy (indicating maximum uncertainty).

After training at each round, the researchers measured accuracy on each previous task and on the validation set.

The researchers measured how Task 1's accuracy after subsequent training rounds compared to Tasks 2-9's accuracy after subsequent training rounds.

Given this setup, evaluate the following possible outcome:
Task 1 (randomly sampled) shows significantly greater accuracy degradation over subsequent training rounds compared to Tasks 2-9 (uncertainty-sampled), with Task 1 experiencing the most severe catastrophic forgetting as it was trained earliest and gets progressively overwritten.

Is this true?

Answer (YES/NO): NO